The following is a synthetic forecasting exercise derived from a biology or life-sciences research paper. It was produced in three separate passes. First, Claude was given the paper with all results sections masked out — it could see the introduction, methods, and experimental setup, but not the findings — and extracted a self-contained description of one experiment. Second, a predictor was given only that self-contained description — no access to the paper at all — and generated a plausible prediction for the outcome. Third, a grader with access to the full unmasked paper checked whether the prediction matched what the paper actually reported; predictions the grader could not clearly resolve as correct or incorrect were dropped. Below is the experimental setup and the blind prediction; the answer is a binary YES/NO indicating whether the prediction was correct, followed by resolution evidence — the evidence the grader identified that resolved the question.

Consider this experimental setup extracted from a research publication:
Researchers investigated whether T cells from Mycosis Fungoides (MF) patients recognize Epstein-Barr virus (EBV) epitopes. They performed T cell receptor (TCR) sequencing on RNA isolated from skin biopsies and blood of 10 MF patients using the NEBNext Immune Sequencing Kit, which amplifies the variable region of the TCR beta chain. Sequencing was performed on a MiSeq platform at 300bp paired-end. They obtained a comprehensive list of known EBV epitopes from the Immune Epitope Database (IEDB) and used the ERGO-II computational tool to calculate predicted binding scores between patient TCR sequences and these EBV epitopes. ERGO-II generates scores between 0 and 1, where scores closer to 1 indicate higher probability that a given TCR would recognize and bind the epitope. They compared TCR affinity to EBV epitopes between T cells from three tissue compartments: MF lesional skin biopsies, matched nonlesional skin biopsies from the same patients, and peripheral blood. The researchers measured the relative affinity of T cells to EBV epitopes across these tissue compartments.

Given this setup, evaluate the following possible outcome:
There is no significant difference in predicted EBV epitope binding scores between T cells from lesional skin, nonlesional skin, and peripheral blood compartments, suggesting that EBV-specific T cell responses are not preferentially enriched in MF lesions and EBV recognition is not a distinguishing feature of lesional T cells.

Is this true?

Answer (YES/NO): NO